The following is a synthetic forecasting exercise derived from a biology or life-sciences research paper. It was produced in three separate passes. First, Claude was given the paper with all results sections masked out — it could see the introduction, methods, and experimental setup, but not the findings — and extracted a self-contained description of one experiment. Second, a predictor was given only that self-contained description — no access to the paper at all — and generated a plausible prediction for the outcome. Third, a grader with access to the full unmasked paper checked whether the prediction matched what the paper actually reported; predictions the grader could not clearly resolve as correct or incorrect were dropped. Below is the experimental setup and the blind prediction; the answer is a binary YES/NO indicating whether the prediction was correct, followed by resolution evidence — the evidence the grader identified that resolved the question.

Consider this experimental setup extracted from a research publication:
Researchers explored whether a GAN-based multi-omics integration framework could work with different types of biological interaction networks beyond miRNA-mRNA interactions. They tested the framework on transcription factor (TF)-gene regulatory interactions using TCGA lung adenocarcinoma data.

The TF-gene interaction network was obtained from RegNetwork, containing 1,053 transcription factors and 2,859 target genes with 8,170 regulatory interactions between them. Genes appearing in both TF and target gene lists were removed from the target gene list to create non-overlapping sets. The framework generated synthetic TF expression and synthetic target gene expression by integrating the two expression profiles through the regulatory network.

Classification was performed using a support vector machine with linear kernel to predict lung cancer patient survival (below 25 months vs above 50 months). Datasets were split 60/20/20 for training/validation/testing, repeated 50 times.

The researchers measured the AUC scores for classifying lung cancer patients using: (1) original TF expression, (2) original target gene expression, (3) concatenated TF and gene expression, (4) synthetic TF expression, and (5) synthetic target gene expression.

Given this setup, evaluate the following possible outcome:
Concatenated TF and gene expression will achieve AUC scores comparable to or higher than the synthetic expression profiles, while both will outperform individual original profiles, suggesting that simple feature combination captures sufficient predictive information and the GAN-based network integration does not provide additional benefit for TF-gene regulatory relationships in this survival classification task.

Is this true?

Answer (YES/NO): NO